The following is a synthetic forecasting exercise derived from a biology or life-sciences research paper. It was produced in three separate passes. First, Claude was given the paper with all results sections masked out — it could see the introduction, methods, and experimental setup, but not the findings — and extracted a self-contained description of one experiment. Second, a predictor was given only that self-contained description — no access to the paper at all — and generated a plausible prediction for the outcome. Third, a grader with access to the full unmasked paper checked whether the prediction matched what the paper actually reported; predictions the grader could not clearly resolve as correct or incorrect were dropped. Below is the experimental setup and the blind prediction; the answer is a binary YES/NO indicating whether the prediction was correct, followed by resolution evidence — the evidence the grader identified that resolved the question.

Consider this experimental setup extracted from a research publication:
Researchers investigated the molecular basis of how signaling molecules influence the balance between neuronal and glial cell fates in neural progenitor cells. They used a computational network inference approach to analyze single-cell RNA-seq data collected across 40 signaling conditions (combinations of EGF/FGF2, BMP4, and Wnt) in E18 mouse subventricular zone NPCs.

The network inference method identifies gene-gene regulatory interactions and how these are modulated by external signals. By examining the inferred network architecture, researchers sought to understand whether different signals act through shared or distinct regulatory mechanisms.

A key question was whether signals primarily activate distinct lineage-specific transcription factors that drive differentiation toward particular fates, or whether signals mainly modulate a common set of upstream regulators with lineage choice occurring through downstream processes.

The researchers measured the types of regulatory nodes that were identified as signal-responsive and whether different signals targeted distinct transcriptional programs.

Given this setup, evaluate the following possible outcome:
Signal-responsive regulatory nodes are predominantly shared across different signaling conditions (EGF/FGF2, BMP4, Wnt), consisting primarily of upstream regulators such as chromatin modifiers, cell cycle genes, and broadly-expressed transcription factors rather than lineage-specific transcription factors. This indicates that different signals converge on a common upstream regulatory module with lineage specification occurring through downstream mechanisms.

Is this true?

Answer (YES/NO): NO